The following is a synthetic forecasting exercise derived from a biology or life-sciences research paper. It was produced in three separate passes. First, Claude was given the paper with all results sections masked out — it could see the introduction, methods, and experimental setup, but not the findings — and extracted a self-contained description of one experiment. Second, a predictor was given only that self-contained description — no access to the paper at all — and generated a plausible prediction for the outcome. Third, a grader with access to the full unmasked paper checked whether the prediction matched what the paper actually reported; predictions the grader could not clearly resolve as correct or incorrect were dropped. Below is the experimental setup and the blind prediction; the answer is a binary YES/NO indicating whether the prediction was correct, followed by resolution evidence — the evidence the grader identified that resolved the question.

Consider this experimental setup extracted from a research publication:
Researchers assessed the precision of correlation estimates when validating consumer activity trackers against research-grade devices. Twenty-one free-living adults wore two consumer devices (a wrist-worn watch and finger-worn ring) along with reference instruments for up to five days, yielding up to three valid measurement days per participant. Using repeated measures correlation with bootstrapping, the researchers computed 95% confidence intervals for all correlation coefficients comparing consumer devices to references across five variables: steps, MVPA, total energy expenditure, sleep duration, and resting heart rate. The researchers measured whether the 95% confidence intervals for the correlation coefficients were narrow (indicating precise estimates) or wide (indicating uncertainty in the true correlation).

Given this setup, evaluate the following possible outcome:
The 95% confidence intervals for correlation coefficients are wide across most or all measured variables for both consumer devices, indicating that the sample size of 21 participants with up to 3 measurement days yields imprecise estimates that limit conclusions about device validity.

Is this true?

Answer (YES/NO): YES